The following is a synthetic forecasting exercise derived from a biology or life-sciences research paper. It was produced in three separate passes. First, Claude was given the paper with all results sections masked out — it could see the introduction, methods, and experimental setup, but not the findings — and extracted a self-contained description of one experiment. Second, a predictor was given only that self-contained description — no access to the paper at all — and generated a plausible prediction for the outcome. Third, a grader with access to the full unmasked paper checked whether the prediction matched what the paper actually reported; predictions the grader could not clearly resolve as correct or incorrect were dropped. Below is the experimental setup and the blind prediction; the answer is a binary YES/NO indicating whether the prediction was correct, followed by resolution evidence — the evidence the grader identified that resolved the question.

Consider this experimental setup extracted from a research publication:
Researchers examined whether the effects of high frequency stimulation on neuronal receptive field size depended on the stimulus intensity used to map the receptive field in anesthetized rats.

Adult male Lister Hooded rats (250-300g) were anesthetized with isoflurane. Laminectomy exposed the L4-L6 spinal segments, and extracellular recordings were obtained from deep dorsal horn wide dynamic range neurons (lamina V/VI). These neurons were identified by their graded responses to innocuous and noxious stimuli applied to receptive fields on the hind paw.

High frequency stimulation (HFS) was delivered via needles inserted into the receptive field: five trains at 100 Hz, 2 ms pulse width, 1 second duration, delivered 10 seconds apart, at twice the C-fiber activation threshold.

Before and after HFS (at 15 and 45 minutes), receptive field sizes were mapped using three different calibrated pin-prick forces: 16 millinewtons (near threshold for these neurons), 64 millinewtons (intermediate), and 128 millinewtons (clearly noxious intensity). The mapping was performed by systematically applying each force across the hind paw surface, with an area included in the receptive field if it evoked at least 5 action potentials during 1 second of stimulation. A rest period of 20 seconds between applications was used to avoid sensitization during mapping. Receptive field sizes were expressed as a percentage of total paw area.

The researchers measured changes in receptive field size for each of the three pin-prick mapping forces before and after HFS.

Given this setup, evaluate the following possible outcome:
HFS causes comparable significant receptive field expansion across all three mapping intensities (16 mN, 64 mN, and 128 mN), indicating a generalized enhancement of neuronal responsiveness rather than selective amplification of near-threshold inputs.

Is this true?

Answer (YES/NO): YES